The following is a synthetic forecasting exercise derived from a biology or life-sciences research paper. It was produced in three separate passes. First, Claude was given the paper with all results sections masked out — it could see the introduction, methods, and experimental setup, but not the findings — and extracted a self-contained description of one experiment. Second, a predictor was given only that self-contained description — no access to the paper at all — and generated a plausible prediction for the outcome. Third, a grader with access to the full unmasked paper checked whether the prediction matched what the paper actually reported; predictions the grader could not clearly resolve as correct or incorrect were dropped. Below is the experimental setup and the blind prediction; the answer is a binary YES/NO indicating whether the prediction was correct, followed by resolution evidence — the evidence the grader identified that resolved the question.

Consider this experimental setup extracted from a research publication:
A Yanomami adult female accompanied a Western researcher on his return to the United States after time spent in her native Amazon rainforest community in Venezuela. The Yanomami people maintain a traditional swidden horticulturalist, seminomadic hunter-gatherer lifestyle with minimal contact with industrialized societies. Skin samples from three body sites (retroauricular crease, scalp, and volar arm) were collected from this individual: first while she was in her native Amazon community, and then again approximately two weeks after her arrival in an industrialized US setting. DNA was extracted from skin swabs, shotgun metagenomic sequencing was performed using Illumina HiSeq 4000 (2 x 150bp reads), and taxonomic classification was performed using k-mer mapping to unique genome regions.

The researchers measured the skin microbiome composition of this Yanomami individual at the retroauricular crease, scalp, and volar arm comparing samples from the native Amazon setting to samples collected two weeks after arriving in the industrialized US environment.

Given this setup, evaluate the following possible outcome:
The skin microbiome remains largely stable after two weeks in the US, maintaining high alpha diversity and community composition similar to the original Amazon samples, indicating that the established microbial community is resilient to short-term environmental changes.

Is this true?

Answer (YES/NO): NO